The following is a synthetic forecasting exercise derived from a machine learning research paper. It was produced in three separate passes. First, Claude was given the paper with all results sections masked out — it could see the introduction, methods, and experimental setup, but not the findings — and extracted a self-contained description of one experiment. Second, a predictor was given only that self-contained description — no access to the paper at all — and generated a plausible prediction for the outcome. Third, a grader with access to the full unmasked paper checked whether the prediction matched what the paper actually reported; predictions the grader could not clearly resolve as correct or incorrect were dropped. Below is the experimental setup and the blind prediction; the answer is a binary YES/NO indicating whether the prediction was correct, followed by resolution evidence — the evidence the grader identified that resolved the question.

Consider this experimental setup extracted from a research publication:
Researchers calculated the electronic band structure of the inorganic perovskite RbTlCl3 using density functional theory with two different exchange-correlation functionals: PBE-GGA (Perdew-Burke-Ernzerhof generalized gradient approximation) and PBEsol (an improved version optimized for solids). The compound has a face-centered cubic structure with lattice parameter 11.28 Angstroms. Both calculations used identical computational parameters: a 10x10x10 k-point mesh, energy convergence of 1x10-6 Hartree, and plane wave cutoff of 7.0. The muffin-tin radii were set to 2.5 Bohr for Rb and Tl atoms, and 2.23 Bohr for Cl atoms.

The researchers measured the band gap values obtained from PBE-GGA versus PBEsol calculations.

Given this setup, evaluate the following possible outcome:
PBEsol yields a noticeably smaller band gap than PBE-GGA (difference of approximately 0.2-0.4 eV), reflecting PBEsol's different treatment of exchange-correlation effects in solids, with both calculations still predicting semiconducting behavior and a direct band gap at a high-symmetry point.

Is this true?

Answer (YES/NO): NO